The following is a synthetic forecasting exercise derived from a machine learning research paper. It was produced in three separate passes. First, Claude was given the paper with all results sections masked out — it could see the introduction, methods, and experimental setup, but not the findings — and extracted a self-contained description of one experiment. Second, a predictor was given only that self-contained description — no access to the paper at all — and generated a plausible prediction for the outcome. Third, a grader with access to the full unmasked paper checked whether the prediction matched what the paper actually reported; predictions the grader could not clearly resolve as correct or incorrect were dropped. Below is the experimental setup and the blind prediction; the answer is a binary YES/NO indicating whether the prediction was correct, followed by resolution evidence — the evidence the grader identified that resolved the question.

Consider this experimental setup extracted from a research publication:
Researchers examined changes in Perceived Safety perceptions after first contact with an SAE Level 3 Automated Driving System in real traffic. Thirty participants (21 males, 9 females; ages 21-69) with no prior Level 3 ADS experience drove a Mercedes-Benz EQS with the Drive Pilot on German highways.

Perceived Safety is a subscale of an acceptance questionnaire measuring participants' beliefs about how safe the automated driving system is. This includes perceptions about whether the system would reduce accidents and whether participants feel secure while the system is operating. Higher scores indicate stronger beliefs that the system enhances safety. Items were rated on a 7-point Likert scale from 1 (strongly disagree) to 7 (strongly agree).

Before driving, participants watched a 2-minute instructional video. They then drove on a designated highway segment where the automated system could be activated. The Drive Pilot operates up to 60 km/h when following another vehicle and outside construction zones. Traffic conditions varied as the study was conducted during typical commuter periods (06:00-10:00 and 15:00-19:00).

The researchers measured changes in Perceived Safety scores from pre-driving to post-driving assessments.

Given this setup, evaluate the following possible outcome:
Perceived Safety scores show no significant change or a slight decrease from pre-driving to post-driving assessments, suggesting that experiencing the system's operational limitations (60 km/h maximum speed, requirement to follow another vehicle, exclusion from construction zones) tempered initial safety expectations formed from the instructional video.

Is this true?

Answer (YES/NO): NO